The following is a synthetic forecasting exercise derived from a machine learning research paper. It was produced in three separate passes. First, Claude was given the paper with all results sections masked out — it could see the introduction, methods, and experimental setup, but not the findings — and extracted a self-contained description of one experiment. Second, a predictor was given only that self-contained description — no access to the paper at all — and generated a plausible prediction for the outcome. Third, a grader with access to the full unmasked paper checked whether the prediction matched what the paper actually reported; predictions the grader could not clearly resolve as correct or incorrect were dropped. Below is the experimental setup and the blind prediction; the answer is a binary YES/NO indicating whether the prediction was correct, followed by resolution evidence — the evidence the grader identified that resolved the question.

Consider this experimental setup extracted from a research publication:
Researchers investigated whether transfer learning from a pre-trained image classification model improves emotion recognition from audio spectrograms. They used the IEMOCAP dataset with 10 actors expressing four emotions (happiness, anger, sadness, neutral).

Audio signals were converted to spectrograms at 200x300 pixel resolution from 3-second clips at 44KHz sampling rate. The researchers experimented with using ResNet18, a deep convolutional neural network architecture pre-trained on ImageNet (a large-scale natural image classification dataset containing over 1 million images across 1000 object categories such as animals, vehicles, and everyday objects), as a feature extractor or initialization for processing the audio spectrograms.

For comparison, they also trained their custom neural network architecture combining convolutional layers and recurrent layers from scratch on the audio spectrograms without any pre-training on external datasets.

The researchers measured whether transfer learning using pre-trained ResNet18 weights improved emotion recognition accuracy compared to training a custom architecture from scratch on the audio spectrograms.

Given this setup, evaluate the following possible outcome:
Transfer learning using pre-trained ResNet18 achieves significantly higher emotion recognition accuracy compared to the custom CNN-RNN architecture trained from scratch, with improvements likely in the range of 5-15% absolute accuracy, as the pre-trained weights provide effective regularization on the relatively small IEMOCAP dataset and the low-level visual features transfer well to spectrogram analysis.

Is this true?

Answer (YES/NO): NO